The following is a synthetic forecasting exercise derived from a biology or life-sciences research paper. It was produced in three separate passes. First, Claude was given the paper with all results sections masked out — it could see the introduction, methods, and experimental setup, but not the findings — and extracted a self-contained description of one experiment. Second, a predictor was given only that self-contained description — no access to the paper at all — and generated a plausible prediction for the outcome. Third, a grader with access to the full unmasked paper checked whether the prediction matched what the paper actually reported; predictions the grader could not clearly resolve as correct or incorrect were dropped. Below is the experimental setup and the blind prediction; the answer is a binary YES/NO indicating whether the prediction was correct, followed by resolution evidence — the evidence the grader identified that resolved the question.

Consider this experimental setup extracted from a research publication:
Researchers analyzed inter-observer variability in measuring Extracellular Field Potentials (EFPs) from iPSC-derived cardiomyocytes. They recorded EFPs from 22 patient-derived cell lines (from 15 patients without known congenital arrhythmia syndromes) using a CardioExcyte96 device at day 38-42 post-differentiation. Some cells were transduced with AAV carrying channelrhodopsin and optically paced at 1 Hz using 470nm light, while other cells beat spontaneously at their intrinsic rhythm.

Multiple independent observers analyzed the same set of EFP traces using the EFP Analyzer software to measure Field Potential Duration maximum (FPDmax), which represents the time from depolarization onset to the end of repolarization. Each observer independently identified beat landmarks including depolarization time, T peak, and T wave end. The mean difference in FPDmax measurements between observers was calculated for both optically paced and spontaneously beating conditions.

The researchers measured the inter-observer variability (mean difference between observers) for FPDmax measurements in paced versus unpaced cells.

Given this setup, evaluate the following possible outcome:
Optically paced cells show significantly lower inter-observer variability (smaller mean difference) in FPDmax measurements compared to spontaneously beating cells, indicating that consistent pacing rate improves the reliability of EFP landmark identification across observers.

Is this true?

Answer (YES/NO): YES